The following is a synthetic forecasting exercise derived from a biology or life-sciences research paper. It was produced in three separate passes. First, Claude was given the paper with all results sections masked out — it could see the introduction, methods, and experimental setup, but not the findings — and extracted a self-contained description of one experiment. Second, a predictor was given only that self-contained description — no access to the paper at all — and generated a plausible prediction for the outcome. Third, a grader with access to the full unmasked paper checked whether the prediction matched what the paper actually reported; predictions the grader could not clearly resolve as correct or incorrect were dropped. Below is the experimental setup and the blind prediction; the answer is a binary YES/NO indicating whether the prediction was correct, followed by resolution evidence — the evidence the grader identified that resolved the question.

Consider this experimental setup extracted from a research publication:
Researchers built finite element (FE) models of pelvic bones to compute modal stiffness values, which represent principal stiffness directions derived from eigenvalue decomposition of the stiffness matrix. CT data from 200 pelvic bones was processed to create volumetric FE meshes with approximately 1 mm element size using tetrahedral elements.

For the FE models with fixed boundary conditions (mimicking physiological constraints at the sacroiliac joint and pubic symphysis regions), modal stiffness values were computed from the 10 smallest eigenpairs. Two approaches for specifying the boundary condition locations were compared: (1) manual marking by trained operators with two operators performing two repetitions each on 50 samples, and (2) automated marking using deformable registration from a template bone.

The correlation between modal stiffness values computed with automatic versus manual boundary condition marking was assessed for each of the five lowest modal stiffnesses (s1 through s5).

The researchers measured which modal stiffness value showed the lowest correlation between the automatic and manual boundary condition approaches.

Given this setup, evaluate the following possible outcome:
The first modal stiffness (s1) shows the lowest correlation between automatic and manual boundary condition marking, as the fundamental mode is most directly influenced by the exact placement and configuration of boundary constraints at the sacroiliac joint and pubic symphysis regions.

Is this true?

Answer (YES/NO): NO